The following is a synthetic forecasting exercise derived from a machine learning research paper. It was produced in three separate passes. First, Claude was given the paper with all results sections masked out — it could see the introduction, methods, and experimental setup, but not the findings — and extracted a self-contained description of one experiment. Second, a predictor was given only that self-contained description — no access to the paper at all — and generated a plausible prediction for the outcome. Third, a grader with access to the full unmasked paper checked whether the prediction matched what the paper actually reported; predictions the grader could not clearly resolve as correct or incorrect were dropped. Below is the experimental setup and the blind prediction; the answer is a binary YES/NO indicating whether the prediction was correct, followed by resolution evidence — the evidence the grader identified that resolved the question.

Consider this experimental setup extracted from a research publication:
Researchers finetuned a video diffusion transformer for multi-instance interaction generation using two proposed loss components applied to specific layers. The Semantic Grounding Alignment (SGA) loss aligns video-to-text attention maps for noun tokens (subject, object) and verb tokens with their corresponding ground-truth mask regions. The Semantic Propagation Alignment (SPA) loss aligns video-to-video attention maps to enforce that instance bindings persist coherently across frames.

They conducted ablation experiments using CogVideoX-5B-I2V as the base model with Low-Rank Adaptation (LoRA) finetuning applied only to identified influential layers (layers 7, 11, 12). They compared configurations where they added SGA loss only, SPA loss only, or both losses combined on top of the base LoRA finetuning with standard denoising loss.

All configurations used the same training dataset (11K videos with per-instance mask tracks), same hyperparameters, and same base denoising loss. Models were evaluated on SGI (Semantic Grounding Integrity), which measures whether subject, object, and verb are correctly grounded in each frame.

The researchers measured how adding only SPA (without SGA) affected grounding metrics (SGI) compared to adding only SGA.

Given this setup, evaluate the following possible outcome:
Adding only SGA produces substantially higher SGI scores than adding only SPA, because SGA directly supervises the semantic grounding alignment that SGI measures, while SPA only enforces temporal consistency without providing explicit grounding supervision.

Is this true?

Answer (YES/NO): YES